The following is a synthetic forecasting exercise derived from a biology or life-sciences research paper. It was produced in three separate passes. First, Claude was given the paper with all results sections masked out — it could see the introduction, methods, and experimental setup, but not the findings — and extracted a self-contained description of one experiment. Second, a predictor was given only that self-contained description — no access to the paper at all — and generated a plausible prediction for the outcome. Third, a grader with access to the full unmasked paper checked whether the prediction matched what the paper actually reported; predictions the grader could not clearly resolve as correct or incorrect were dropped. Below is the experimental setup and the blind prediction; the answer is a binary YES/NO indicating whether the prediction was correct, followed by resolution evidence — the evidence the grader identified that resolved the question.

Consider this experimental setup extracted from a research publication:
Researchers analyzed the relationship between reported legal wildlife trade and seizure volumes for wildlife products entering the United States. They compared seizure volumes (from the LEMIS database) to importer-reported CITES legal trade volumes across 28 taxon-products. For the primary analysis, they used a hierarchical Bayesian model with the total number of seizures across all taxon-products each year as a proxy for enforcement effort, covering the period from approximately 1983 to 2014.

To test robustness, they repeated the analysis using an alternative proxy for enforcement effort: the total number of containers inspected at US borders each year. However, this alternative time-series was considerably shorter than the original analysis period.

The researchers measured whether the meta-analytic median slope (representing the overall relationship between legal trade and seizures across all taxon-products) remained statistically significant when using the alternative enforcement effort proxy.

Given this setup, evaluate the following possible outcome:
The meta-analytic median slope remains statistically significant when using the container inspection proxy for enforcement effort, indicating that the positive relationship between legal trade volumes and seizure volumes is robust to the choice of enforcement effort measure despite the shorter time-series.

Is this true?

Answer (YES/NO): NO